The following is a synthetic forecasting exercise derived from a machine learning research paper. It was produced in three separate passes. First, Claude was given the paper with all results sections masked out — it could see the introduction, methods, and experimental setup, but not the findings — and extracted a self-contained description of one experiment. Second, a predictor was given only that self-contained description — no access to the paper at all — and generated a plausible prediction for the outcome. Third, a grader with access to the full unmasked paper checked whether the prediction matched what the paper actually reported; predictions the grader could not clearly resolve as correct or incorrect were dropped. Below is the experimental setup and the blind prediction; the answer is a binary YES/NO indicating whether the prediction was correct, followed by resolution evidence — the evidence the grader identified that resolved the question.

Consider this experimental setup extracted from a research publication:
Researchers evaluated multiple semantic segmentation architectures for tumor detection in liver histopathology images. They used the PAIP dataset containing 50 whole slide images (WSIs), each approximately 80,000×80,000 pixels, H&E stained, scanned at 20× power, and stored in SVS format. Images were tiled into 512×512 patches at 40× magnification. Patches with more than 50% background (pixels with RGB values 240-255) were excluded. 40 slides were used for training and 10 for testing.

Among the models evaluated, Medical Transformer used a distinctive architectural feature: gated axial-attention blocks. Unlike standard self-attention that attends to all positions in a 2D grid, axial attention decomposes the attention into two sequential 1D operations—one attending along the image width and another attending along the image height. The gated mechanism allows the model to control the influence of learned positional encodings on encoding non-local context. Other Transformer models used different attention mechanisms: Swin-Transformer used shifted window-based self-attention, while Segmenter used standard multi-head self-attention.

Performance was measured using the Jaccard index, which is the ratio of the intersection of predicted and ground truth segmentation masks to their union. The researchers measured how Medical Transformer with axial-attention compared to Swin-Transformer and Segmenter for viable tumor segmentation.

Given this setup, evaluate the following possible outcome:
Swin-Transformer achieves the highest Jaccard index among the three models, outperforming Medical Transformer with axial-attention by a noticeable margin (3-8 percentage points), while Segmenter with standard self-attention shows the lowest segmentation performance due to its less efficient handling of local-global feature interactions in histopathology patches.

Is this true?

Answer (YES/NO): NO